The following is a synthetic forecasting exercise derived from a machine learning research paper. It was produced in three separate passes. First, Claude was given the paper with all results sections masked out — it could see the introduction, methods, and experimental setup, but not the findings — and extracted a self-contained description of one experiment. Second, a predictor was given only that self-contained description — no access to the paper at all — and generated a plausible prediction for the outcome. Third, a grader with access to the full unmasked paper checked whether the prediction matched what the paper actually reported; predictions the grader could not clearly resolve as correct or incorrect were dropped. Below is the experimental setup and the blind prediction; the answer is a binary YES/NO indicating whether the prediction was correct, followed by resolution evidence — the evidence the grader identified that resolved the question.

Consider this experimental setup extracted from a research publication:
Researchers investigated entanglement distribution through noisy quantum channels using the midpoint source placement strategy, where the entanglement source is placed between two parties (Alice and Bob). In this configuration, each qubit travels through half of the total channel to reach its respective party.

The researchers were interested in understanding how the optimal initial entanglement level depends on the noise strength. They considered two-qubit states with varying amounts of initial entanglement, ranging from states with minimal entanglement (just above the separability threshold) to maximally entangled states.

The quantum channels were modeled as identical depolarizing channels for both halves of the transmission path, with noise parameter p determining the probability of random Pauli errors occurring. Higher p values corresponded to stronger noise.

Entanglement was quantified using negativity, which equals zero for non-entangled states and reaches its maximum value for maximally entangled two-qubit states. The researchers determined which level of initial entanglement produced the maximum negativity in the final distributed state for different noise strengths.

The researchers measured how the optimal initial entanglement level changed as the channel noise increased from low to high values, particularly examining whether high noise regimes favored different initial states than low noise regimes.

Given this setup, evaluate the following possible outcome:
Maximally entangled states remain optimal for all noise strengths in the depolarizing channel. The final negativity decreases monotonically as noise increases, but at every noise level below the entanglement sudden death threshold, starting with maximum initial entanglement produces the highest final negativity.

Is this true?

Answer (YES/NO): YES